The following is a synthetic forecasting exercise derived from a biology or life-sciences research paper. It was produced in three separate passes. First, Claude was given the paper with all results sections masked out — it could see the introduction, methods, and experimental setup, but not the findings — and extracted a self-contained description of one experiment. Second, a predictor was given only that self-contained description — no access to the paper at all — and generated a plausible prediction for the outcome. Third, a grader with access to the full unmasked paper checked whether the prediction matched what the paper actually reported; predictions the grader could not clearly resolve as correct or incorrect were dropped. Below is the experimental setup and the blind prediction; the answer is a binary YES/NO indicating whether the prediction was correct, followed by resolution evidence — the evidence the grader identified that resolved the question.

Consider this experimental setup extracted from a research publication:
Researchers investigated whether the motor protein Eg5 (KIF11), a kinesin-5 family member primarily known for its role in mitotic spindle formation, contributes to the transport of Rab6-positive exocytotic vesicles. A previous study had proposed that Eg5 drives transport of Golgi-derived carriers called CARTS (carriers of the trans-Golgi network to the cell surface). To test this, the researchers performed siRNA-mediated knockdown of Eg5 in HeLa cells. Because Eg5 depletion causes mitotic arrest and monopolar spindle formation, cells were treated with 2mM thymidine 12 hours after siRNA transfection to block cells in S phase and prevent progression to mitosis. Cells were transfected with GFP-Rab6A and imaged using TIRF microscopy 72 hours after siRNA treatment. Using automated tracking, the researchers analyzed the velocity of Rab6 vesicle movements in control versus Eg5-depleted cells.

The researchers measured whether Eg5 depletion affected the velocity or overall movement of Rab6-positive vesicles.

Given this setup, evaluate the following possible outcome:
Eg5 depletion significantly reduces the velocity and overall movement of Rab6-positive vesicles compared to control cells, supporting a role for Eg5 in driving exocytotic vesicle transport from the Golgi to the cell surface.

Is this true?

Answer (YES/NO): NO